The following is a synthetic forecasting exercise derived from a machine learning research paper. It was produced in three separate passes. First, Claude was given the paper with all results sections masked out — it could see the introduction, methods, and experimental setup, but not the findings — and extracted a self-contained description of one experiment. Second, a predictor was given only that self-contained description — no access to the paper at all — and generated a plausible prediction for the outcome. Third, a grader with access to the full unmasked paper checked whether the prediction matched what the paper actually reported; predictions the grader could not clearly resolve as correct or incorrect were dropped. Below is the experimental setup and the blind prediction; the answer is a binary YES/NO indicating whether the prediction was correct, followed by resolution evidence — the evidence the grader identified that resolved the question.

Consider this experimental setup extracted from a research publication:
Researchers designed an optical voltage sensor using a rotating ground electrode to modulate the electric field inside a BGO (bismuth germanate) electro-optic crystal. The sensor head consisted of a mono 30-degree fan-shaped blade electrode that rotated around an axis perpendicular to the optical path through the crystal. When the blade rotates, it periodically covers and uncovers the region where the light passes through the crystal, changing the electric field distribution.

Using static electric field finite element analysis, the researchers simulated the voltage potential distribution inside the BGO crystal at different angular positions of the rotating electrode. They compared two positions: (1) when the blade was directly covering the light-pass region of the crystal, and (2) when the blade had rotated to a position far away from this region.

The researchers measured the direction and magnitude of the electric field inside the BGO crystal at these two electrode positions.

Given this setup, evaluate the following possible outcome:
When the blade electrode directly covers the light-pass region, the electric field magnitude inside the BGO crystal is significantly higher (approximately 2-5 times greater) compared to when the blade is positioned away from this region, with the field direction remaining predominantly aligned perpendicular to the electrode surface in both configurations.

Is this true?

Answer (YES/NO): NO